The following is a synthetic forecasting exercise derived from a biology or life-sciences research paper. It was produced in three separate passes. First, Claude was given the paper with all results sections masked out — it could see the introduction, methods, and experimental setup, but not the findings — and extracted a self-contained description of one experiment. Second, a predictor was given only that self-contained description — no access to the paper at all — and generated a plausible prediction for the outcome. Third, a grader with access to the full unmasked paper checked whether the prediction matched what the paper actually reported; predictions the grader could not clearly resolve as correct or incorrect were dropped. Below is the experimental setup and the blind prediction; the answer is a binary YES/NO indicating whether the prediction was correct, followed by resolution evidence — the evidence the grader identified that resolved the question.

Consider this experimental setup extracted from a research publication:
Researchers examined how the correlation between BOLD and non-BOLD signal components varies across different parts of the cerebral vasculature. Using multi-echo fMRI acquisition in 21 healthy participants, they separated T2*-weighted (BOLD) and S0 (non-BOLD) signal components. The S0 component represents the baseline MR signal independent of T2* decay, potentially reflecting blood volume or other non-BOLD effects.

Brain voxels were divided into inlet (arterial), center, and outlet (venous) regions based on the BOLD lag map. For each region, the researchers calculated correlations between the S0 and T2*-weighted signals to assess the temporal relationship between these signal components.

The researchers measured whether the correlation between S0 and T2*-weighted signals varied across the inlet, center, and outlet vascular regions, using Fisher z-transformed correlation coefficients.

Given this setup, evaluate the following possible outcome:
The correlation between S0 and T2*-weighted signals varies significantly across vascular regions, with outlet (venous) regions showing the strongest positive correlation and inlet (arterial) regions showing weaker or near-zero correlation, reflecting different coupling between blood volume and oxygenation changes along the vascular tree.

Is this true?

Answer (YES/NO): NO